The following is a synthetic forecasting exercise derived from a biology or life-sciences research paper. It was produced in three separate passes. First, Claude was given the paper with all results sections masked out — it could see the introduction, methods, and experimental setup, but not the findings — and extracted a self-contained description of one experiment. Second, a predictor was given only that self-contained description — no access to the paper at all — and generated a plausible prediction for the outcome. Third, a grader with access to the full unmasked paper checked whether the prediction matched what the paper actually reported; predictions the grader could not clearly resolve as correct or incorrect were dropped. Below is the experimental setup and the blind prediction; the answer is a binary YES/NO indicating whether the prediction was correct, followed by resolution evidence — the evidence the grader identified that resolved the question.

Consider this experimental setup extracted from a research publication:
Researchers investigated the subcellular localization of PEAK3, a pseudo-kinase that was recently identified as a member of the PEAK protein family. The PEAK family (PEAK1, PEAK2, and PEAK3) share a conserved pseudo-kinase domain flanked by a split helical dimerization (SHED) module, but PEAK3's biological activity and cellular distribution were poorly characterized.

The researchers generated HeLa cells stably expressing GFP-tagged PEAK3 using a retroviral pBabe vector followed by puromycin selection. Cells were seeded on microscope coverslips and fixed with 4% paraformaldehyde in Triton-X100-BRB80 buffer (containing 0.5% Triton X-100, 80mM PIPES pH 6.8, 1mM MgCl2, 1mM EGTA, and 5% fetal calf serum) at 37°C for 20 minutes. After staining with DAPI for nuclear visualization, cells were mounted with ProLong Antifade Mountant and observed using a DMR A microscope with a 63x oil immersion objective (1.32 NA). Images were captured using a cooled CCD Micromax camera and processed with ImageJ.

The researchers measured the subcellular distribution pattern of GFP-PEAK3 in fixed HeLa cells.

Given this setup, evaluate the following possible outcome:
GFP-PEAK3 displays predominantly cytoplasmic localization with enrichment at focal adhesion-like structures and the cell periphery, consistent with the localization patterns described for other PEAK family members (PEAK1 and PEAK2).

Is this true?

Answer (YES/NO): NO